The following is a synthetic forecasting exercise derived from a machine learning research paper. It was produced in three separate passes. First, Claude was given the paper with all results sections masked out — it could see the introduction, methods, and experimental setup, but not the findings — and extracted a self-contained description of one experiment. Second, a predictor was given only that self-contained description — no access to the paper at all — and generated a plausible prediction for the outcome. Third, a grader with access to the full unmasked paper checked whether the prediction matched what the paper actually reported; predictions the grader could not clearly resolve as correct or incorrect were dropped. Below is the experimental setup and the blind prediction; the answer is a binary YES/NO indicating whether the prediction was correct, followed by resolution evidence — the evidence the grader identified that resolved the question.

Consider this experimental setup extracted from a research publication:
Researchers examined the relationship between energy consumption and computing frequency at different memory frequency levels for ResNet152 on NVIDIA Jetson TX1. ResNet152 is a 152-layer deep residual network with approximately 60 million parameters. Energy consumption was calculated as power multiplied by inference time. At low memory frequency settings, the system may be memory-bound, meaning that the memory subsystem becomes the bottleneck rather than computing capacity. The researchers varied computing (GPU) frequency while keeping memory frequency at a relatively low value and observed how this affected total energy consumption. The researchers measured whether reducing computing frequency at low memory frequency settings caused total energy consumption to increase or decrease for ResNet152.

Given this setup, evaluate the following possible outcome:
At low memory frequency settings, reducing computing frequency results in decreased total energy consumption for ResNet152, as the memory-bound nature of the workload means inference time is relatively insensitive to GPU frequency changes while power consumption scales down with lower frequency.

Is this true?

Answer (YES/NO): YES